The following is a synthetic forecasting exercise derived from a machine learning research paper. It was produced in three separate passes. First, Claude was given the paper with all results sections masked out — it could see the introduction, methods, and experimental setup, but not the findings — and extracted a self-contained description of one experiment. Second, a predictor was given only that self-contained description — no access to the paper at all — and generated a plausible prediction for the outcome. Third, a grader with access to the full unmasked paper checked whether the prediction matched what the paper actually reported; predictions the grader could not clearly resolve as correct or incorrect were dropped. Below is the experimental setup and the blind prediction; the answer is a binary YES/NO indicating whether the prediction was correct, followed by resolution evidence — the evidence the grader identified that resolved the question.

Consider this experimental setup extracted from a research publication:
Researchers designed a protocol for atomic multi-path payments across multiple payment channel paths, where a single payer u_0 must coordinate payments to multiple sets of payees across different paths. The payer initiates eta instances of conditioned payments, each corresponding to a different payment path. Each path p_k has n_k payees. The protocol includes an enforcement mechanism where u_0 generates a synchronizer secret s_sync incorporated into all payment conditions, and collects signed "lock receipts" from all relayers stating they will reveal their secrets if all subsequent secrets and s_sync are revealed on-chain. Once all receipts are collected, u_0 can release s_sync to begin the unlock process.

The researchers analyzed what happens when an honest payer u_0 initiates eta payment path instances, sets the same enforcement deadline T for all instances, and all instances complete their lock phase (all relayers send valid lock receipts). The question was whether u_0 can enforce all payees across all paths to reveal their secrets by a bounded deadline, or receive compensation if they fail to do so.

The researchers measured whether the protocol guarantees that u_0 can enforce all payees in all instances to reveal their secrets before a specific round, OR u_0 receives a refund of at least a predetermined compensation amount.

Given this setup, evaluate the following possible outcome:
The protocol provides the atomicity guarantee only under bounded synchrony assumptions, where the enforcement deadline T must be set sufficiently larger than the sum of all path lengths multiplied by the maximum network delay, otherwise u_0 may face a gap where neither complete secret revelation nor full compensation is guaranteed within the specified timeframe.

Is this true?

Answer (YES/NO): NO